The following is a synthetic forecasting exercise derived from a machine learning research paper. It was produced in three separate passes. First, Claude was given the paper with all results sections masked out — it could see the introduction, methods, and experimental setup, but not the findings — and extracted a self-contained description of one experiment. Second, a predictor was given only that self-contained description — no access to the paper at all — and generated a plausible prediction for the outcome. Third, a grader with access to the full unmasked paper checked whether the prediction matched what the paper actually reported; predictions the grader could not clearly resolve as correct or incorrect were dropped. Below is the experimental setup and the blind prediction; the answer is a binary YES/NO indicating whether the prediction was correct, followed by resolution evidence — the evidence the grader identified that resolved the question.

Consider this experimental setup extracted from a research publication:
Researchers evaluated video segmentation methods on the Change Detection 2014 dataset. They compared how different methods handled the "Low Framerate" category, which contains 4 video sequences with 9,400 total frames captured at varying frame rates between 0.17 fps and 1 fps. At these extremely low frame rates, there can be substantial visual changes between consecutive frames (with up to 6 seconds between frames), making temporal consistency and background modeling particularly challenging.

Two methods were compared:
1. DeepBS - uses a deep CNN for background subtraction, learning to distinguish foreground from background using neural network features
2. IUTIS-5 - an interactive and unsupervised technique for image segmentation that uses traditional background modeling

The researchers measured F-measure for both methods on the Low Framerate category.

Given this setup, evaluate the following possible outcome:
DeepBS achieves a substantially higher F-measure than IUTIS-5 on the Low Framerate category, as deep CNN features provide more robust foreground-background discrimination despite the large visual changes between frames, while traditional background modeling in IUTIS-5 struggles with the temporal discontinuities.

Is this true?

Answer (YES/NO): NO